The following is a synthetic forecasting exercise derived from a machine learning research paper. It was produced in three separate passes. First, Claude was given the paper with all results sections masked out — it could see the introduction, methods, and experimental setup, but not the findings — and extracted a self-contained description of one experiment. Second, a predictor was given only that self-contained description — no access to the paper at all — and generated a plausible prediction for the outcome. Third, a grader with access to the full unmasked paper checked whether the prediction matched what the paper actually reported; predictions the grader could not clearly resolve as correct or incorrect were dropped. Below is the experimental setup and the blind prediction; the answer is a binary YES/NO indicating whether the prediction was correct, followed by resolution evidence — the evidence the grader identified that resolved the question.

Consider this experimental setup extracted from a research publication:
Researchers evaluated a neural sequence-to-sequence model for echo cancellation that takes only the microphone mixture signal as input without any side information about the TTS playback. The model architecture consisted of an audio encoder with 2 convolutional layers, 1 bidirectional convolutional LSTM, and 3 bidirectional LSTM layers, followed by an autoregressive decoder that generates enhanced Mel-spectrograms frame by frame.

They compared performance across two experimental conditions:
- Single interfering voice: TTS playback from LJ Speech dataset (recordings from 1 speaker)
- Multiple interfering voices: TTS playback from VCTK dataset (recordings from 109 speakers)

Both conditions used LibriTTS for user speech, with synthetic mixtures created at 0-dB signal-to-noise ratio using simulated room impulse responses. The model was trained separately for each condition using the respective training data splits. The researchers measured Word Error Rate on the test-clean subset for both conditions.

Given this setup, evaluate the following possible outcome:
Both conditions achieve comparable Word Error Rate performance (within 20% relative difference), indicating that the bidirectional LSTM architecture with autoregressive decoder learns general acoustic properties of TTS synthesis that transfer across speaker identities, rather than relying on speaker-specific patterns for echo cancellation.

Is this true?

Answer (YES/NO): NO